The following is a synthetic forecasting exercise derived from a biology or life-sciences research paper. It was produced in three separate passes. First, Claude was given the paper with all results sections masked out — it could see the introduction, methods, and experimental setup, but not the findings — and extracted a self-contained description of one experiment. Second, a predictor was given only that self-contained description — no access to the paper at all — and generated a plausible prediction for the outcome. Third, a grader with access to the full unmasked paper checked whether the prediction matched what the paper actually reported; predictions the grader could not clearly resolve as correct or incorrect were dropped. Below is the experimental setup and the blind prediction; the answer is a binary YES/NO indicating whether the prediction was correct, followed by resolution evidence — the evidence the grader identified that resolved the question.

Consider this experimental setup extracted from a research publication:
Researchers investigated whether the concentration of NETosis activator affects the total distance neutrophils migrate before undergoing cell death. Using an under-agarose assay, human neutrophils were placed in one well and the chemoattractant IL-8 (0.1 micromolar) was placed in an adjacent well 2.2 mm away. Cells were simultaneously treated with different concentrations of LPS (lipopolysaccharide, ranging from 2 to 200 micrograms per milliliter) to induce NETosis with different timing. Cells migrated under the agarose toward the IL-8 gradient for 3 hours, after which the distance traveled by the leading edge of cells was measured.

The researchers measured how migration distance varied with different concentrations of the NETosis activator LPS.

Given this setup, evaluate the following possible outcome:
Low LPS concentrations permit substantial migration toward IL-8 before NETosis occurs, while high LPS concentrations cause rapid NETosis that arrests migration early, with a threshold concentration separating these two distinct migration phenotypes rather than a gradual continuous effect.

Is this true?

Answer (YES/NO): NO